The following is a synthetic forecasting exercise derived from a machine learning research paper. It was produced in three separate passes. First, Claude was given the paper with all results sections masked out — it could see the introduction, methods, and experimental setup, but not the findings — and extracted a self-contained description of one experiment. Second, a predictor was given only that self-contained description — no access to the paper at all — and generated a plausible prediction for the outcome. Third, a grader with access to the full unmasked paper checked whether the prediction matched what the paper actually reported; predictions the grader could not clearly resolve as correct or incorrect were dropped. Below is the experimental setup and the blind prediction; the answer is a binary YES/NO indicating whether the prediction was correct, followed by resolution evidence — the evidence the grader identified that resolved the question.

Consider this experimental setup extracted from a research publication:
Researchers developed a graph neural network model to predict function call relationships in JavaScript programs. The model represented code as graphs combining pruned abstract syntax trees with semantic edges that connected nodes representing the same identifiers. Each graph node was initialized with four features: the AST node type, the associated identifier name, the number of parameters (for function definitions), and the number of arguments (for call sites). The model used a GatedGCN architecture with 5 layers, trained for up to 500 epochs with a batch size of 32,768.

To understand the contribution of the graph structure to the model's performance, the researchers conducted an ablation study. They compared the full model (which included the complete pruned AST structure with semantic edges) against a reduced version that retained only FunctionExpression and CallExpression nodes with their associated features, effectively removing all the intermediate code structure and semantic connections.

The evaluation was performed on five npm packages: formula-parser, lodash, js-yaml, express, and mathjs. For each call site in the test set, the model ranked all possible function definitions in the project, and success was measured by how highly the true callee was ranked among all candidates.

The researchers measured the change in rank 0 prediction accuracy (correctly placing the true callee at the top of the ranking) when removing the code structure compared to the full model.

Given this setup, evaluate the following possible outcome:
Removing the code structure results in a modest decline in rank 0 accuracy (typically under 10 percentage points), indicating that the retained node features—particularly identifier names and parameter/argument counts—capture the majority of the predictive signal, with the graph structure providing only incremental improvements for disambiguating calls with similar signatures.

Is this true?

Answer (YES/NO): NO